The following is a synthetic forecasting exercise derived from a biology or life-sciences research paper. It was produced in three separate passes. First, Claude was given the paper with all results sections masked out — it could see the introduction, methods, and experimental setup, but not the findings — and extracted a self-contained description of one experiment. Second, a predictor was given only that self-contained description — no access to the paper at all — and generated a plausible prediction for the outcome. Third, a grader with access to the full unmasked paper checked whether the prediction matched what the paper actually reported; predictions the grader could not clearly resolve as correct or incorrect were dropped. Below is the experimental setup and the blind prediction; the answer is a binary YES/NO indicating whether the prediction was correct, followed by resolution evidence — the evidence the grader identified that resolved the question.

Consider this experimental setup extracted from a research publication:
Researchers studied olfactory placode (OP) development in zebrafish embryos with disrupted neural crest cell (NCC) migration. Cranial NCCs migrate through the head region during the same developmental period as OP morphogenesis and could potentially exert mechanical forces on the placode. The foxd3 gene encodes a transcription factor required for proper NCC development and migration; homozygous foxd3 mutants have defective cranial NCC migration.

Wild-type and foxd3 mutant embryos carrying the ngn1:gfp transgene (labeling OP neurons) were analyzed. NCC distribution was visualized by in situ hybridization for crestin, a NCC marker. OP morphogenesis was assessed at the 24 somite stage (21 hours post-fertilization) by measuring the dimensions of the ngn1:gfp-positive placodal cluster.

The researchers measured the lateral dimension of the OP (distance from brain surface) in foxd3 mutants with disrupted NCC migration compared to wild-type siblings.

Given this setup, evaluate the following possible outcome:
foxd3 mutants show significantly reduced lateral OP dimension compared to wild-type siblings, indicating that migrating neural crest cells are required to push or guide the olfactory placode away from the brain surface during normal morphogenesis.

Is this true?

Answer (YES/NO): NO